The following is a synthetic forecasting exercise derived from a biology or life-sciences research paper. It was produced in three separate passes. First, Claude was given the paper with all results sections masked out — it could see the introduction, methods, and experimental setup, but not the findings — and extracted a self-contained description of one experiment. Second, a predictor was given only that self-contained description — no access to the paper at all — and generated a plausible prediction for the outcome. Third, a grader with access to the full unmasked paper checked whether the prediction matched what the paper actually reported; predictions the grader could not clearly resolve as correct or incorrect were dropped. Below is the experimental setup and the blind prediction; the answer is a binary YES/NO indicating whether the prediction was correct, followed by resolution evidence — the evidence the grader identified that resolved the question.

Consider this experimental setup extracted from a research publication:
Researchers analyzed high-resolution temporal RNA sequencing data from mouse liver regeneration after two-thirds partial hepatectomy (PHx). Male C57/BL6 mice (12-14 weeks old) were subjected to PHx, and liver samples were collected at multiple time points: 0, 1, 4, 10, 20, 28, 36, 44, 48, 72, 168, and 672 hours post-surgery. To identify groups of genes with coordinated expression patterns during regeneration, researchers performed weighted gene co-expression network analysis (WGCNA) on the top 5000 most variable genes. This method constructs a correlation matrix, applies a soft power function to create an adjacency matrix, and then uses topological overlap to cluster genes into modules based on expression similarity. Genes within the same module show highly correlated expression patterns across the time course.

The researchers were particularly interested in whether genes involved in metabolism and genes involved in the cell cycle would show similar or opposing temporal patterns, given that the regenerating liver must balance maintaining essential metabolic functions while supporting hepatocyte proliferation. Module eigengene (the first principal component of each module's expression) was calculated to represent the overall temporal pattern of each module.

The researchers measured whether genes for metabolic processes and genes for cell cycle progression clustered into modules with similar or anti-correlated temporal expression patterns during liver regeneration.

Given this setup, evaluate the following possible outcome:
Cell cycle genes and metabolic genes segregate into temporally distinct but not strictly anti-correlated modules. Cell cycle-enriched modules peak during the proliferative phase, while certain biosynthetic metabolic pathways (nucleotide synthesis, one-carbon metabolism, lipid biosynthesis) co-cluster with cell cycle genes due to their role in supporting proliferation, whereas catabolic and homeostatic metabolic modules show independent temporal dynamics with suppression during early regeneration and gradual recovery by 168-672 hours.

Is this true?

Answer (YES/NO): NO